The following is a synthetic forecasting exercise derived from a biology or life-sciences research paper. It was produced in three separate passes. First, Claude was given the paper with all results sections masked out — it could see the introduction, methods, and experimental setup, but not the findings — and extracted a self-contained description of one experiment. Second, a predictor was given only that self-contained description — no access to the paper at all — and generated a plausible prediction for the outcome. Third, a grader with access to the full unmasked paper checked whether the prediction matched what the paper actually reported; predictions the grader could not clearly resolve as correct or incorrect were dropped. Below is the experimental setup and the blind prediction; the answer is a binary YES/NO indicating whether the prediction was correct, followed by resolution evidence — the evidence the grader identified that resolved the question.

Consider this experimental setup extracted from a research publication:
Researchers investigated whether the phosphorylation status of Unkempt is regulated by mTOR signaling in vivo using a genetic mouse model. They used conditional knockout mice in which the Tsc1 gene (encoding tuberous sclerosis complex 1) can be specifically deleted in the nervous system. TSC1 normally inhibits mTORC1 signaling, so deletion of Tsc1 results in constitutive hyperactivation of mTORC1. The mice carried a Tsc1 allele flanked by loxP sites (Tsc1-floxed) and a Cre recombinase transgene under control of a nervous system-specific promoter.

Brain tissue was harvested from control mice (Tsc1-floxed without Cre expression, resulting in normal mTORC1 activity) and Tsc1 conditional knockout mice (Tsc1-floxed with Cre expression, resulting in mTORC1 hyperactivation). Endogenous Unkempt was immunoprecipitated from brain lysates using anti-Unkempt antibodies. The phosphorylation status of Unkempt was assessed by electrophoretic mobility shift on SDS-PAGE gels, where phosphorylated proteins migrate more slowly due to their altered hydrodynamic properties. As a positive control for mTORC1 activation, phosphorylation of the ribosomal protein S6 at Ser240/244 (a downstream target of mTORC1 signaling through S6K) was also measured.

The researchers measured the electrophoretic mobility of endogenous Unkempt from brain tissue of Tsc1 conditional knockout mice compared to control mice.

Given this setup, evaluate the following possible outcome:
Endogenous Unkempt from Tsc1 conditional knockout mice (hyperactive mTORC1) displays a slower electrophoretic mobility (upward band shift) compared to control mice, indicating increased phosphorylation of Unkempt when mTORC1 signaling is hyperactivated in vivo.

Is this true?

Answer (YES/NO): NO